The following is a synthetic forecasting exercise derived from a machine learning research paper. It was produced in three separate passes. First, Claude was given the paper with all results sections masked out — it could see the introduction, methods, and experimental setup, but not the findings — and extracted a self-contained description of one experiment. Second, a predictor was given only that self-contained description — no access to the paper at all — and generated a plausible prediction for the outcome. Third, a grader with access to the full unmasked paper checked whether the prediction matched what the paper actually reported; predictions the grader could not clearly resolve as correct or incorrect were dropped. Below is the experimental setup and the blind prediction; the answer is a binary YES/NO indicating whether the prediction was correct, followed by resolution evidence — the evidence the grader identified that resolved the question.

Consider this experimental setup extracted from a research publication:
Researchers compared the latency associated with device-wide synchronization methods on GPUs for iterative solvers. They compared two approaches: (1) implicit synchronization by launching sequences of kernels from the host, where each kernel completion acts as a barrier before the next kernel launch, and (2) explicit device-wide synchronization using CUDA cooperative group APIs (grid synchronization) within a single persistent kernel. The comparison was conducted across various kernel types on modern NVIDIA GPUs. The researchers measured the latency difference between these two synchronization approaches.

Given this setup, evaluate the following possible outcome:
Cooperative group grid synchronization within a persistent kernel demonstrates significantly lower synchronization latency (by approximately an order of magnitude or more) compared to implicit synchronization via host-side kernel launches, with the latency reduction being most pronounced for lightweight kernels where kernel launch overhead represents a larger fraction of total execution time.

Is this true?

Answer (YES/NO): NO